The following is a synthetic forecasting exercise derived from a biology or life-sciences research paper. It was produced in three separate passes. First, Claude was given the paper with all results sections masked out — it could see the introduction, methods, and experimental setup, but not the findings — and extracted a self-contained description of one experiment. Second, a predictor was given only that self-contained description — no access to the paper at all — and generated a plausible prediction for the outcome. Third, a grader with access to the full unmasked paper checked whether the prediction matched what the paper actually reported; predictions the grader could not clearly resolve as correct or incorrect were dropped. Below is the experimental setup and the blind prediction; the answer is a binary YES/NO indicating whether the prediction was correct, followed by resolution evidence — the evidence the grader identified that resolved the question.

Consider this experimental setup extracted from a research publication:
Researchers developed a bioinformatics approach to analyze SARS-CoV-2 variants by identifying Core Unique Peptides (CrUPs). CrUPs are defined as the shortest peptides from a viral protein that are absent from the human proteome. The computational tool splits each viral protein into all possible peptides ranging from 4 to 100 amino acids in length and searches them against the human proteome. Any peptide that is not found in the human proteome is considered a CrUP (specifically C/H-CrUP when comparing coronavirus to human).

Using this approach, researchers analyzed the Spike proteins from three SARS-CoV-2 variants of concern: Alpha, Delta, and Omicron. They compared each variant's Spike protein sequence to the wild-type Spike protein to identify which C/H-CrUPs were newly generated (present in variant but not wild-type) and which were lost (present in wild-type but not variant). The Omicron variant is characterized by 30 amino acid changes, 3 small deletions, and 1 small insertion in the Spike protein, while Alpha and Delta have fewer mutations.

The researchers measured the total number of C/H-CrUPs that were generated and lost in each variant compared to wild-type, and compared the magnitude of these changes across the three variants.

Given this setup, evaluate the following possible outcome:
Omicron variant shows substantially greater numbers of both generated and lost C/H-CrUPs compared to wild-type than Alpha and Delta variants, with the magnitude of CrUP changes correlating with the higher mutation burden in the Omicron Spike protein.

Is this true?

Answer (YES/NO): YES